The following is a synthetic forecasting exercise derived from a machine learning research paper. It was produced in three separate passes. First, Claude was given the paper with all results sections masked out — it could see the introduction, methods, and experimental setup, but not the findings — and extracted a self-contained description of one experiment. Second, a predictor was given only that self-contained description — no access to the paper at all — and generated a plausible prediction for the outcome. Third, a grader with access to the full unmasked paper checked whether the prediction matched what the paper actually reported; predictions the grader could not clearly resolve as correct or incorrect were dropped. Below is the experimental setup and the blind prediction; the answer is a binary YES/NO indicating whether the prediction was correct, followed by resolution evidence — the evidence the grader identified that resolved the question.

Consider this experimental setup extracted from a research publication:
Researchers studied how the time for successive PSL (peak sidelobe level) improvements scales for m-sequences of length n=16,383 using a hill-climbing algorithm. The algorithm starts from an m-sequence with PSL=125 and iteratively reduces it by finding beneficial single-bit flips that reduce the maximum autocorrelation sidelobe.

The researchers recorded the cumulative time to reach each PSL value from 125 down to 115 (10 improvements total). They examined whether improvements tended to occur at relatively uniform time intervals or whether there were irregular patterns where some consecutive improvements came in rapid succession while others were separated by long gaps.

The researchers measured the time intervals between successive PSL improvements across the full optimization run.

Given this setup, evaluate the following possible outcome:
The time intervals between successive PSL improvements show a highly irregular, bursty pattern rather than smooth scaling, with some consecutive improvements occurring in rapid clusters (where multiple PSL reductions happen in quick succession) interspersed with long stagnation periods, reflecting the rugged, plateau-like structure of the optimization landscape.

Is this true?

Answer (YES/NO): YES